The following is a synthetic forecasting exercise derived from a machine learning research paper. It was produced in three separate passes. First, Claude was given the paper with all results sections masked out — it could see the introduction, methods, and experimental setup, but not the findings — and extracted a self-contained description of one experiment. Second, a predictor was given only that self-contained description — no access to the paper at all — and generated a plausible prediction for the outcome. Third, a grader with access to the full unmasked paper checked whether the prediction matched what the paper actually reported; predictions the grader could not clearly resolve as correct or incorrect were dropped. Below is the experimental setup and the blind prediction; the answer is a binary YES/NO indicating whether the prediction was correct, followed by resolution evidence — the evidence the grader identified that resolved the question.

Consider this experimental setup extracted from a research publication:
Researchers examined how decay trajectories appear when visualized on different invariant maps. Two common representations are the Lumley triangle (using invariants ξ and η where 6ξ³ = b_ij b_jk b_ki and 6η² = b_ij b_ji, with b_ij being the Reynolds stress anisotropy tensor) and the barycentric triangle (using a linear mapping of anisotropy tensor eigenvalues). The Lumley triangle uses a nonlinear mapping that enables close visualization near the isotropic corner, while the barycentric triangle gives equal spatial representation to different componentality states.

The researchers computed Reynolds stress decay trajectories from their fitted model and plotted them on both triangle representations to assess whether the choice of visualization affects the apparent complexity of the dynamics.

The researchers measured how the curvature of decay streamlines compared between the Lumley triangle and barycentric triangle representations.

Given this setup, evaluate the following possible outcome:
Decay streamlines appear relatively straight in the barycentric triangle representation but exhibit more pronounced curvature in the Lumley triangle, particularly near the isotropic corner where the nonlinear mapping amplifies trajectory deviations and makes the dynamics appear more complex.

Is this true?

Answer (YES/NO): YES